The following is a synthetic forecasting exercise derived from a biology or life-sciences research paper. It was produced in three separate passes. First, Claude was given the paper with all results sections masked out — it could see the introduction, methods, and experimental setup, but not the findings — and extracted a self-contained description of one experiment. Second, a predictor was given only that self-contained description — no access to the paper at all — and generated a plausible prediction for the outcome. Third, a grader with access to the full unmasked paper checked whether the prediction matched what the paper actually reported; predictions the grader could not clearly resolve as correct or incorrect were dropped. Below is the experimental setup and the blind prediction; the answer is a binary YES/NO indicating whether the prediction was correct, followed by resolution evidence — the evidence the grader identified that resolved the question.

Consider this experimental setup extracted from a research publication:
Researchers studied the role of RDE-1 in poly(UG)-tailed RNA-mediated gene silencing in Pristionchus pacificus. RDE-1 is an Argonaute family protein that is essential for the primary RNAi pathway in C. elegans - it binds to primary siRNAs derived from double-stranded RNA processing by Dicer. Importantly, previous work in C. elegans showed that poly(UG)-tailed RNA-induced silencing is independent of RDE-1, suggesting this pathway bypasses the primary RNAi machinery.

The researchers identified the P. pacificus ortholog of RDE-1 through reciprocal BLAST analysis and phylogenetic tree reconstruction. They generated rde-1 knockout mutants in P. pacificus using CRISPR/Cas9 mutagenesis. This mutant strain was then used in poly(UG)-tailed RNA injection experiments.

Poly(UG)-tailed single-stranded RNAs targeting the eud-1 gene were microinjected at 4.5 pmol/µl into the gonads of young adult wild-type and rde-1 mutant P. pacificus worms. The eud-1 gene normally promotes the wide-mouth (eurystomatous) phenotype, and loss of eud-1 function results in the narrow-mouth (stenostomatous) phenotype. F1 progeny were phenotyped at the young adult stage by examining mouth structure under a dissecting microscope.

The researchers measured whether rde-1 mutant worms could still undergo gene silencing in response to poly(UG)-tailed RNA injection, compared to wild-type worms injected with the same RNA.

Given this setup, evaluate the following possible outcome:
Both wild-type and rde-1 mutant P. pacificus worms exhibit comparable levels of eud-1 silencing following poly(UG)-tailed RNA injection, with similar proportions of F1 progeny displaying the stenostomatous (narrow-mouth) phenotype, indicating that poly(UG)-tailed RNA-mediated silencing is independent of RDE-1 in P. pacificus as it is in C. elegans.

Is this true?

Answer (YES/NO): NO